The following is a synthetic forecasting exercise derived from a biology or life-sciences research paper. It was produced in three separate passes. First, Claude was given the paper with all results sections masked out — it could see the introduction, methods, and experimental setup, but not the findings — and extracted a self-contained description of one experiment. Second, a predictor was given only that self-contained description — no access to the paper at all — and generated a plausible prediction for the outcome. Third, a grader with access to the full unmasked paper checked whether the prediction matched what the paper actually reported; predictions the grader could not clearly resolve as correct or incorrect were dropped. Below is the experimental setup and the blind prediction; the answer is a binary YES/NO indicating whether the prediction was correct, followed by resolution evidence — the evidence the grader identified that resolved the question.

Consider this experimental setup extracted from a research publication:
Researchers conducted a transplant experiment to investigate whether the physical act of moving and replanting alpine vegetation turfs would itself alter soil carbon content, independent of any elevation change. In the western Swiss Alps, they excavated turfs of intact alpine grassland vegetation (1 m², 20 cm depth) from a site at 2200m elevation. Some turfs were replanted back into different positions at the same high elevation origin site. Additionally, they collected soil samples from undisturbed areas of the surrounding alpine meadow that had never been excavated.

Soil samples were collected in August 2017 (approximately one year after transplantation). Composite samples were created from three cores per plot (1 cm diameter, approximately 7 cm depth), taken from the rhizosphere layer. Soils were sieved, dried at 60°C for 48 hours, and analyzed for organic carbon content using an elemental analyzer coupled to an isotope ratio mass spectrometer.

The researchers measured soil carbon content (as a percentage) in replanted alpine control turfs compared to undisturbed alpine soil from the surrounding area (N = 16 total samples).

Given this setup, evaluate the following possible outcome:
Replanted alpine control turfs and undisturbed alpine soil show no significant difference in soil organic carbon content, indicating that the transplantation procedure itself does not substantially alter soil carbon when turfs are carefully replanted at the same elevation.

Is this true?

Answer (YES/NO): YES